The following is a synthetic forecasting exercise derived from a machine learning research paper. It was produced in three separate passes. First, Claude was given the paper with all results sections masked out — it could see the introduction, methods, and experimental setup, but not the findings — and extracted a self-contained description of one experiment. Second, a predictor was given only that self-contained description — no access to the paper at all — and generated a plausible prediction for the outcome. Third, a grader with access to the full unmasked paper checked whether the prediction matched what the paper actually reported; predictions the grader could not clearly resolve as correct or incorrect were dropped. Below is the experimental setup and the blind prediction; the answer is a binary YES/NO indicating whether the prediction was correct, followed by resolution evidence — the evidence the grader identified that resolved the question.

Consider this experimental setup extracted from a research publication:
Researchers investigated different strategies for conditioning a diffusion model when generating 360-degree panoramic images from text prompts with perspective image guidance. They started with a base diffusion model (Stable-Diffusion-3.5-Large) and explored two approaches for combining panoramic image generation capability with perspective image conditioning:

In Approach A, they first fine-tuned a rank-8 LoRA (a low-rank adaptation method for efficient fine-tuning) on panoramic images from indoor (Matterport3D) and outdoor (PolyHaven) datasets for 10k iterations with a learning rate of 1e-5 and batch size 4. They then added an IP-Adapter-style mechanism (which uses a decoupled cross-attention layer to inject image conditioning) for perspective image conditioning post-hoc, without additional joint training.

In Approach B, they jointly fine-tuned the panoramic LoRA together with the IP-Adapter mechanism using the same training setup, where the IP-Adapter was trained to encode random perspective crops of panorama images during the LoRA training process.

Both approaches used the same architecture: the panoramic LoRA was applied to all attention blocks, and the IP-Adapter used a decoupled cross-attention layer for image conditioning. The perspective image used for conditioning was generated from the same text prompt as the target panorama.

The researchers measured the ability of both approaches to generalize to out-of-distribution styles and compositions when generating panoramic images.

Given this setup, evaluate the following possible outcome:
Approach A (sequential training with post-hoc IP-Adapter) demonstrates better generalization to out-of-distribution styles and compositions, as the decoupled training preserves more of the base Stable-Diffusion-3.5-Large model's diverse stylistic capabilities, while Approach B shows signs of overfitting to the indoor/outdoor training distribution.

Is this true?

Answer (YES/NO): NO